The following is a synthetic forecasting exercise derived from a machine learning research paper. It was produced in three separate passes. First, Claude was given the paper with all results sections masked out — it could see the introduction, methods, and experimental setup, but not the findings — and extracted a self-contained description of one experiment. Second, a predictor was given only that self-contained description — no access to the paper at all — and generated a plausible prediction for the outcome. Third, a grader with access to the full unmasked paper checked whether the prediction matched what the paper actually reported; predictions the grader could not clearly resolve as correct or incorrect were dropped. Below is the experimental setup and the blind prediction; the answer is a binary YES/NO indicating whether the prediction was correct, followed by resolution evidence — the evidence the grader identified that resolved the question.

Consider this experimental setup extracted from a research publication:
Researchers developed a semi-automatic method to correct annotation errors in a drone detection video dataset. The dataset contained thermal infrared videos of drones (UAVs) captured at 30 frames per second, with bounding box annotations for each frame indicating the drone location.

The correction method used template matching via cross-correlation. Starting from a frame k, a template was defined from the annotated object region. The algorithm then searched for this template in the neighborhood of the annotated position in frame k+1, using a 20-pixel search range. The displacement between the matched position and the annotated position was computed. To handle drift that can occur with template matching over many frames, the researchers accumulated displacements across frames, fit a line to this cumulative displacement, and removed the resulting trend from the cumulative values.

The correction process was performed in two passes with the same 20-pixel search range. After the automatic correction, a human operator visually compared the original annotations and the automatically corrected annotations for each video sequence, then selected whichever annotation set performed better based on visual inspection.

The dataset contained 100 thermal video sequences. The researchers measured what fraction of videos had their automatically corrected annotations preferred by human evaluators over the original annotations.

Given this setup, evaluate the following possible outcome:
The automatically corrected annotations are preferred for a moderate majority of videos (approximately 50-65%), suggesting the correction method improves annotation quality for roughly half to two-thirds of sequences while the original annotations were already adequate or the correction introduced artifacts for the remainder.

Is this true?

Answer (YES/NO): NO